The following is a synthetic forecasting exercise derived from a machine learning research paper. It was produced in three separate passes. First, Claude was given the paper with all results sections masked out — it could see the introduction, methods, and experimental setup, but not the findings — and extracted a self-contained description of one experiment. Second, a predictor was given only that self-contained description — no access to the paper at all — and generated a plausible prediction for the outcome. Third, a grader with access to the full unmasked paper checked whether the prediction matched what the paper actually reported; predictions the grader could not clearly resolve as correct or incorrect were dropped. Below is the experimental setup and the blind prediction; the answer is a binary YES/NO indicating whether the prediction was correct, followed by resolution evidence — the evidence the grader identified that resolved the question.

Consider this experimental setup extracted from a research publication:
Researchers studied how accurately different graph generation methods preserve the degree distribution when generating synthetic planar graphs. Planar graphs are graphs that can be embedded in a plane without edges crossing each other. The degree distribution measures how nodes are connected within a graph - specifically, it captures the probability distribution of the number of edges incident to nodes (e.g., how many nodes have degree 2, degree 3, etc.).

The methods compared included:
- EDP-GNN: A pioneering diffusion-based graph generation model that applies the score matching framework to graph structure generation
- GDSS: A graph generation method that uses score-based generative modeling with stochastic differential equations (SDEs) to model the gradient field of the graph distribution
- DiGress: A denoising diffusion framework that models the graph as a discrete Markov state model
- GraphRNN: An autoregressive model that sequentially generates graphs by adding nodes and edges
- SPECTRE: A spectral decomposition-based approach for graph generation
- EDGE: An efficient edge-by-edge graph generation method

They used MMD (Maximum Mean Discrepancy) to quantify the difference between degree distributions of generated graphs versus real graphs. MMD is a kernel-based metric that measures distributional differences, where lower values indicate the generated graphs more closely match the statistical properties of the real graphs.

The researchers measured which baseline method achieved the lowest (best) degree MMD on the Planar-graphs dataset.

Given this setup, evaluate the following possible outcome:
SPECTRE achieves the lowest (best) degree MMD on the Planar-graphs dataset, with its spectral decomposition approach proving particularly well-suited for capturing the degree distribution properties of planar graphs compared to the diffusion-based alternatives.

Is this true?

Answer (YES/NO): NO